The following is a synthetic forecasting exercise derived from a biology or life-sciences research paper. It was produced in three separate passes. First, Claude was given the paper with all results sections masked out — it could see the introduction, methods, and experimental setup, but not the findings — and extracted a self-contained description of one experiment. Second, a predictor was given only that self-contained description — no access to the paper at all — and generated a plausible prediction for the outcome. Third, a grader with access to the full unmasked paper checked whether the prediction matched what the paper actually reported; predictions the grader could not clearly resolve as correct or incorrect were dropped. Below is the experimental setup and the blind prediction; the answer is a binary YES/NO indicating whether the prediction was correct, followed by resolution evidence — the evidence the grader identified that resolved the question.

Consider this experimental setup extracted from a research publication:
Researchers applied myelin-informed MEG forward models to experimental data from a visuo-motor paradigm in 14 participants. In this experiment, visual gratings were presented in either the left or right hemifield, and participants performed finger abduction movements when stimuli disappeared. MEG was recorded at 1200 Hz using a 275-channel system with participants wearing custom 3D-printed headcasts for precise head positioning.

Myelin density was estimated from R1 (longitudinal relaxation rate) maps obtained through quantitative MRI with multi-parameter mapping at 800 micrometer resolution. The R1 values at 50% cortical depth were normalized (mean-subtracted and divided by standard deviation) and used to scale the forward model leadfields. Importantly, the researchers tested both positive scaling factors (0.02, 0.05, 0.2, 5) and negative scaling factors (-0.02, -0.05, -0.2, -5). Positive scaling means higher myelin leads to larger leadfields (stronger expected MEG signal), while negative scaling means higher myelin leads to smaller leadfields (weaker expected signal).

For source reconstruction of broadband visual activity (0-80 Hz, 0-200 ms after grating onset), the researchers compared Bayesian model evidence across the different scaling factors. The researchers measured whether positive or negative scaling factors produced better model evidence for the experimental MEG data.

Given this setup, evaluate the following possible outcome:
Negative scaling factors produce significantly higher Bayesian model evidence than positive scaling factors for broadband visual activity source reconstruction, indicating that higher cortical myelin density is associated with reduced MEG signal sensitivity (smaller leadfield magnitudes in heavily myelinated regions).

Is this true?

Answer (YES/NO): NO